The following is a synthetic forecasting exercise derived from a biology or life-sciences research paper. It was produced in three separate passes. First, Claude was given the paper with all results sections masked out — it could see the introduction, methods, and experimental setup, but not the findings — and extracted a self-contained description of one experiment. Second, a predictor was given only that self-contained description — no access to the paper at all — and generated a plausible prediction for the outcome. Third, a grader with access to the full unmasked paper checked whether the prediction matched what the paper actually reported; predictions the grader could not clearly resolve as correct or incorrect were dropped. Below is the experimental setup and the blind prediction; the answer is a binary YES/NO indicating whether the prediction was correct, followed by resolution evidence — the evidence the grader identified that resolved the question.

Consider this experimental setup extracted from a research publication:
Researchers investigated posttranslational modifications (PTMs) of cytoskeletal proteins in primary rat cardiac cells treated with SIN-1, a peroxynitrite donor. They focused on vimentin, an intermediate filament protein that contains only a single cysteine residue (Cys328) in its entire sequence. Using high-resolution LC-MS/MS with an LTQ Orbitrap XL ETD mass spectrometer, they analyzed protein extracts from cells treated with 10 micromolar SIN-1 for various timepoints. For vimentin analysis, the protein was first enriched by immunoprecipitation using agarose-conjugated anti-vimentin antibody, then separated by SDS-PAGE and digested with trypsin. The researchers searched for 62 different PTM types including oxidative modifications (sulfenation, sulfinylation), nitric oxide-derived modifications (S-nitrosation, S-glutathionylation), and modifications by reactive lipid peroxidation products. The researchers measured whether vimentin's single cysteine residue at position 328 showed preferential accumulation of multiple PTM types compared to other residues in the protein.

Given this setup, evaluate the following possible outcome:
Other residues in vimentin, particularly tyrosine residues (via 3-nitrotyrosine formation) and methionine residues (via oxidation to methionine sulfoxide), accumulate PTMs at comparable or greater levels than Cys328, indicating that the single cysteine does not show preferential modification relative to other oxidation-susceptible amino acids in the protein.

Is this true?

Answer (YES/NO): NO